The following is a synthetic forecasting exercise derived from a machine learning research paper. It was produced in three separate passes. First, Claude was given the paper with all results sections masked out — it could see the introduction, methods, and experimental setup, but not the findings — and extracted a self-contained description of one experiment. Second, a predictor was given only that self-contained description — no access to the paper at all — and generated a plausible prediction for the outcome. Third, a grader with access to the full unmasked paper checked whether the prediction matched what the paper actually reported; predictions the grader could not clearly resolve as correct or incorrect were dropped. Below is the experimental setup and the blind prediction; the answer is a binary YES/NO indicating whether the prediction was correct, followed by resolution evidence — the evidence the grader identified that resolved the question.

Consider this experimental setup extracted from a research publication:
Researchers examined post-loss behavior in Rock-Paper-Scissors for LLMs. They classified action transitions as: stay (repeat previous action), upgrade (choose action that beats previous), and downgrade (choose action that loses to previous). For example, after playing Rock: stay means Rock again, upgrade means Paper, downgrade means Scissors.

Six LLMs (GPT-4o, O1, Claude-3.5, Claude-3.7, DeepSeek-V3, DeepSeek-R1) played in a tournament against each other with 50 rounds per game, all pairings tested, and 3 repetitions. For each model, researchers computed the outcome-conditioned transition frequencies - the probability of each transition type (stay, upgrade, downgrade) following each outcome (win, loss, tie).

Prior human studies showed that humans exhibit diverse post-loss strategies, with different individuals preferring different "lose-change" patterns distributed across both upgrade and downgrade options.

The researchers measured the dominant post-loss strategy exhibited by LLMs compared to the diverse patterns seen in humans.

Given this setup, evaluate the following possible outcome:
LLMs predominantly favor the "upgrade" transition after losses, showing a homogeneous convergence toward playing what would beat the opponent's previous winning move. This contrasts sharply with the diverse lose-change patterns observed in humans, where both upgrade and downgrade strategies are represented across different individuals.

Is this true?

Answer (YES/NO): NO